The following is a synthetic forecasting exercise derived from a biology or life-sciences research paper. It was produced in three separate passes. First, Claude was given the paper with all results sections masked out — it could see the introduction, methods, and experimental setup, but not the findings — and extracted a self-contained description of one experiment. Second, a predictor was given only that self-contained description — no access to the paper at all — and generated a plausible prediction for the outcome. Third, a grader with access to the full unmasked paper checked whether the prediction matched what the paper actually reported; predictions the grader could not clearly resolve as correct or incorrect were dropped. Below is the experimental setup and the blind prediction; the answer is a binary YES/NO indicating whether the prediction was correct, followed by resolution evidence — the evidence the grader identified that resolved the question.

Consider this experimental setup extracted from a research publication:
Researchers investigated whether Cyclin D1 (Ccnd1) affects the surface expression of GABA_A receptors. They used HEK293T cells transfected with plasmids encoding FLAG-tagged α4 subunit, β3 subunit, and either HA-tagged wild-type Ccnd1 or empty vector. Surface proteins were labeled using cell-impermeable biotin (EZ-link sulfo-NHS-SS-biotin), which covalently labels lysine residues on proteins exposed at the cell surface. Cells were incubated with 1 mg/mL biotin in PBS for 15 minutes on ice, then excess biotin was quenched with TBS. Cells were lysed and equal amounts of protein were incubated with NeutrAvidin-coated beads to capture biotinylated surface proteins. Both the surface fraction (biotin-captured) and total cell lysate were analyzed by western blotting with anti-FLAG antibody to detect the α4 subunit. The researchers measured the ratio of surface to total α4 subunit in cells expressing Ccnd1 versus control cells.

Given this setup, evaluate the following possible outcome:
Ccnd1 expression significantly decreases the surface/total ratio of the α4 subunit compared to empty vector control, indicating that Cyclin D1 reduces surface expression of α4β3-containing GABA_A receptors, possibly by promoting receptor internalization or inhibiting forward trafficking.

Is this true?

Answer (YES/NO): NO